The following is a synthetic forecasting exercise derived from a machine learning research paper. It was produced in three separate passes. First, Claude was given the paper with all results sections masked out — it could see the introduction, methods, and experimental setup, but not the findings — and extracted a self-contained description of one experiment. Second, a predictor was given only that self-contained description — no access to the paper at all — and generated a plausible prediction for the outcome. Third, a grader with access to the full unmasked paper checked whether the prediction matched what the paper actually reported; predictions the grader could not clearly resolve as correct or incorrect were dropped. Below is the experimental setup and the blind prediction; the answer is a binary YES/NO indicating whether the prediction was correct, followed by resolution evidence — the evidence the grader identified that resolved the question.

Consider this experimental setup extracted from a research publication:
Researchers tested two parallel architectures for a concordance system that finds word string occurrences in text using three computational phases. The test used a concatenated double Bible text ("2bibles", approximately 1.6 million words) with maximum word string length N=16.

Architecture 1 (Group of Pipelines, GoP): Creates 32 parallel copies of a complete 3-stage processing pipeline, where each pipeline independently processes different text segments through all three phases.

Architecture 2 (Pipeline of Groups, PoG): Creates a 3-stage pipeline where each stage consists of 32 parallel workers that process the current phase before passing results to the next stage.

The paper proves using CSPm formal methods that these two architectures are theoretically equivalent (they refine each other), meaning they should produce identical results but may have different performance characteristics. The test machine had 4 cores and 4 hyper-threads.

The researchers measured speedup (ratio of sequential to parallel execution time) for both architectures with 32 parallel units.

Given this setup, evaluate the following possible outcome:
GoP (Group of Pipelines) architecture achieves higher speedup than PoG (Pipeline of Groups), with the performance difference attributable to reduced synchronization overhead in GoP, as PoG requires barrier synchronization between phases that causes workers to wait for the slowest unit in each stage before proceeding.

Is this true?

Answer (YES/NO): NO